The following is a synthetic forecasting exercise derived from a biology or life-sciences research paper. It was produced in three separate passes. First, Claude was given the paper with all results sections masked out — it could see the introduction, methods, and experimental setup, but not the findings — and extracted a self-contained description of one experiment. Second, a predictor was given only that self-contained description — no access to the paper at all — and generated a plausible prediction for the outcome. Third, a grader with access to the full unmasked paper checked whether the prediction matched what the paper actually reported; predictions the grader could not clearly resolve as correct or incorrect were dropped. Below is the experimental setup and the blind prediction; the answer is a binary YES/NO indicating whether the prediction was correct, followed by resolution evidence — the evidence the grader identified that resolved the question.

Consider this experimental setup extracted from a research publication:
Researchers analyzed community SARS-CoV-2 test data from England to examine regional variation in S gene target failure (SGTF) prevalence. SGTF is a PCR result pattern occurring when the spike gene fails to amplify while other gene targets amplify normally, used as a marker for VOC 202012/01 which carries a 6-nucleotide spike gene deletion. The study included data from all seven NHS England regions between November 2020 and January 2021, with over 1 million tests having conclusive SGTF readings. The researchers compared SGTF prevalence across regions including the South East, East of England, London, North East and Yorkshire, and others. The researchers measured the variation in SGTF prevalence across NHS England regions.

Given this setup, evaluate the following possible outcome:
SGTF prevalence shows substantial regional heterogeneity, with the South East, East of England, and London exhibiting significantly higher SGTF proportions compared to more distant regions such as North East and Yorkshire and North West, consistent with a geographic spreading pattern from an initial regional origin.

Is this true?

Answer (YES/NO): YES